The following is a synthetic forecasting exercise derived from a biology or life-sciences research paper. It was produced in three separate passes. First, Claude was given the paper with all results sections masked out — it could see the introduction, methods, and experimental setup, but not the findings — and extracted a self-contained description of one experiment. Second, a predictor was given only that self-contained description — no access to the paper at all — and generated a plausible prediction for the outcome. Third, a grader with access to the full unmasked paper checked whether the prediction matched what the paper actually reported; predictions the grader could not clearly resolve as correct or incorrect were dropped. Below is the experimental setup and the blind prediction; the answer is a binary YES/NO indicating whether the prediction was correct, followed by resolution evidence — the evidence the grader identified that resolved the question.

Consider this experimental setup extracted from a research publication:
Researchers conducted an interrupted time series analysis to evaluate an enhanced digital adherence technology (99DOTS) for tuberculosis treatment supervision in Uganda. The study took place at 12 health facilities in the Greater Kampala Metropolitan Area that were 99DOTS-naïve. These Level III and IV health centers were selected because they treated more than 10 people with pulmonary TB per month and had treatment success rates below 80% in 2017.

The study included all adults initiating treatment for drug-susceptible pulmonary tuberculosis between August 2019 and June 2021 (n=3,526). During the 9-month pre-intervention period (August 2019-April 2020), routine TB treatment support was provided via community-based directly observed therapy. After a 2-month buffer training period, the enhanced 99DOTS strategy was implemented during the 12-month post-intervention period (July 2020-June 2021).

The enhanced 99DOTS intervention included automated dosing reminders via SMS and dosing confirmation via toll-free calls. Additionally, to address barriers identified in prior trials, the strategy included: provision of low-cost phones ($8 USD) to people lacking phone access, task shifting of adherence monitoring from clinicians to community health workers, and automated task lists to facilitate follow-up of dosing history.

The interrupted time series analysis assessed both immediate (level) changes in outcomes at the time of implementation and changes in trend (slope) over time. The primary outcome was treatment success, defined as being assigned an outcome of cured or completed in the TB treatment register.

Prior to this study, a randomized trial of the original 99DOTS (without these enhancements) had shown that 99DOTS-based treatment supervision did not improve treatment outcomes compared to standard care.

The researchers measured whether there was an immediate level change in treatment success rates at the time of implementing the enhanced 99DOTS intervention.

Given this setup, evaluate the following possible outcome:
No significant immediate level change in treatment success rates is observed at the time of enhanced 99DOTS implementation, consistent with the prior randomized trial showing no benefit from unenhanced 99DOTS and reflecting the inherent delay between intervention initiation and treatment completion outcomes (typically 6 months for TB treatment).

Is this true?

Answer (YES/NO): YES